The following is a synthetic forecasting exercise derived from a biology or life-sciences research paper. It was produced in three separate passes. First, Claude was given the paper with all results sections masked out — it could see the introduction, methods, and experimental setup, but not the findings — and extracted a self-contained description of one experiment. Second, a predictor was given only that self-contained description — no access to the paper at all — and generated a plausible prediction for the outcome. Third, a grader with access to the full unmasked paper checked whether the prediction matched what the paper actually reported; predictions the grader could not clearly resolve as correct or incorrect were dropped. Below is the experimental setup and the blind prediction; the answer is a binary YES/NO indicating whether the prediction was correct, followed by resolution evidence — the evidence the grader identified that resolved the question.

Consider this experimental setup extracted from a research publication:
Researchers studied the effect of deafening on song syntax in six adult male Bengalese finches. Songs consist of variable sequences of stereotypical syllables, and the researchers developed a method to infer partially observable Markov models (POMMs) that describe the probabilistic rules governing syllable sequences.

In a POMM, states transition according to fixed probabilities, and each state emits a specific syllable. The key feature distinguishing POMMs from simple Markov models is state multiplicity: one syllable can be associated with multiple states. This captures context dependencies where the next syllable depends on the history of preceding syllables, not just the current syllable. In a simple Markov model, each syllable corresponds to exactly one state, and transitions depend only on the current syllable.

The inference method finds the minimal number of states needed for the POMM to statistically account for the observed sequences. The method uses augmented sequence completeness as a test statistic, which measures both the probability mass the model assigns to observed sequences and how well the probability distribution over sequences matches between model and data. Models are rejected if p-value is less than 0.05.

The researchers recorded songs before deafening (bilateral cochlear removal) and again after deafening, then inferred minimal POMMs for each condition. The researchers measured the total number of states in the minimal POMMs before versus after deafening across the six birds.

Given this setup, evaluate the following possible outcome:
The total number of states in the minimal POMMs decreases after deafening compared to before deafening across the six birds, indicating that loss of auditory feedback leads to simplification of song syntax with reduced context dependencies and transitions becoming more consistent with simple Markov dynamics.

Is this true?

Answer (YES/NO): YES